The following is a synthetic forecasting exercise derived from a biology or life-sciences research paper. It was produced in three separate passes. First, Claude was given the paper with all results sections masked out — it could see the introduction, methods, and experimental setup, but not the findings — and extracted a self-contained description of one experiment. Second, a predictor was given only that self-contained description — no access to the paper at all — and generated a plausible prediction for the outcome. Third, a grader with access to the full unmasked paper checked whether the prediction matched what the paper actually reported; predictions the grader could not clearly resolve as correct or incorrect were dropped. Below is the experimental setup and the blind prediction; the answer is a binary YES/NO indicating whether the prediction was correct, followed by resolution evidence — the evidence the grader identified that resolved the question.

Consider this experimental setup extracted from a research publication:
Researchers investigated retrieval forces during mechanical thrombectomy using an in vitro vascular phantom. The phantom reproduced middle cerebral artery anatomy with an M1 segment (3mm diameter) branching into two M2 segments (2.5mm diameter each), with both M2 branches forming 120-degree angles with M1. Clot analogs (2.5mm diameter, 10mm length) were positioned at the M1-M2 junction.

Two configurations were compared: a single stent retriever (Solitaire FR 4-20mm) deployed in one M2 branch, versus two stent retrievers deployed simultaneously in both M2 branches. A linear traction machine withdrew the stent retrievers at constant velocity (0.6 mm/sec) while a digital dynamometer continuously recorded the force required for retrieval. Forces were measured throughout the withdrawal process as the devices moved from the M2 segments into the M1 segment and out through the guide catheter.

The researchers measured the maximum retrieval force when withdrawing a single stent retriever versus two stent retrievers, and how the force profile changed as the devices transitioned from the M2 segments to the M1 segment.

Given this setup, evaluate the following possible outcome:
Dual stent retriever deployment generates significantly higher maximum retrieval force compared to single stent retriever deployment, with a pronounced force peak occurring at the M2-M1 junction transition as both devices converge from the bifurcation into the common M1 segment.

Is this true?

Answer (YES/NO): NO